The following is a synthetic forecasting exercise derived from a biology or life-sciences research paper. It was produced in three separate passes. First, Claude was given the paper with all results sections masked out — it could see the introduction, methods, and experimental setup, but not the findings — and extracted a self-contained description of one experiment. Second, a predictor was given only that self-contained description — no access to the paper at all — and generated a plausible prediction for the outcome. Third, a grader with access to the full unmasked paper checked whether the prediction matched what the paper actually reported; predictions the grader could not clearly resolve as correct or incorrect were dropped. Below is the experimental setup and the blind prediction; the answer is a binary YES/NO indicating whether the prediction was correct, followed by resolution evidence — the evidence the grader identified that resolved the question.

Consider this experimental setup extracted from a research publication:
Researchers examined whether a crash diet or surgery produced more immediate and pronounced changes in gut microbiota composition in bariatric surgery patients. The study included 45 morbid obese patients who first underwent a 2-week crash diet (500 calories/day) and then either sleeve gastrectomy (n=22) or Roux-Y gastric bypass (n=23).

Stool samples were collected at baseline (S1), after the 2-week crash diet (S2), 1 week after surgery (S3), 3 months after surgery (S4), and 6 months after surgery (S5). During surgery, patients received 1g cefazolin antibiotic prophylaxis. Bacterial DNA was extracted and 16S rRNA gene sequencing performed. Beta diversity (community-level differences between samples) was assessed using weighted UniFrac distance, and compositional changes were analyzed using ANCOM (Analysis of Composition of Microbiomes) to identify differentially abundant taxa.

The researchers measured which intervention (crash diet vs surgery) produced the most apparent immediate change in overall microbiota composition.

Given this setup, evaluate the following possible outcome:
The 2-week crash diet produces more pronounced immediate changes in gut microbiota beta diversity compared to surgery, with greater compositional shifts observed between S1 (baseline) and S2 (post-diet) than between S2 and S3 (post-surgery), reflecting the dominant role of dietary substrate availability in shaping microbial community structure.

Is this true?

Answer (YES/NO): NO